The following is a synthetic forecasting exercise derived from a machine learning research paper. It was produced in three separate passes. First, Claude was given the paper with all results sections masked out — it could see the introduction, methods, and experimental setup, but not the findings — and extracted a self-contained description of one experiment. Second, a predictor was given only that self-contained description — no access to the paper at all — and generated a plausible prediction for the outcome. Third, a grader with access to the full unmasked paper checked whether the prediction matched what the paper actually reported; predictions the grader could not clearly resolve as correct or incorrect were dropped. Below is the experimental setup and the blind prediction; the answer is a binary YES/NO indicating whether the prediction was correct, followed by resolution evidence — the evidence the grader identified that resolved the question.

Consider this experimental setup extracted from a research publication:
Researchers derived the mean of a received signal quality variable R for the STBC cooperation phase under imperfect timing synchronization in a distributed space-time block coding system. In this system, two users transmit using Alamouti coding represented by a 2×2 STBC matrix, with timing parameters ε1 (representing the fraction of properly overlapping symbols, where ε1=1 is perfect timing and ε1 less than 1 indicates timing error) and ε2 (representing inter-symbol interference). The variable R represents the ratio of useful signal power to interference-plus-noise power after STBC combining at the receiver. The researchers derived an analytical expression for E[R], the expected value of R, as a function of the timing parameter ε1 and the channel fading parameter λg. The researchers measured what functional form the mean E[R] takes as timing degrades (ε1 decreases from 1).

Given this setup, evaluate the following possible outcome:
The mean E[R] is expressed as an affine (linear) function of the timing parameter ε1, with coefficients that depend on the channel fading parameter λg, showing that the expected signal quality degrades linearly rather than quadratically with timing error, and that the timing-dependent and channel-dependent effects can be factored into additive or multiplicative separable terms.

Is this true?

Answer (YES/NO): NO